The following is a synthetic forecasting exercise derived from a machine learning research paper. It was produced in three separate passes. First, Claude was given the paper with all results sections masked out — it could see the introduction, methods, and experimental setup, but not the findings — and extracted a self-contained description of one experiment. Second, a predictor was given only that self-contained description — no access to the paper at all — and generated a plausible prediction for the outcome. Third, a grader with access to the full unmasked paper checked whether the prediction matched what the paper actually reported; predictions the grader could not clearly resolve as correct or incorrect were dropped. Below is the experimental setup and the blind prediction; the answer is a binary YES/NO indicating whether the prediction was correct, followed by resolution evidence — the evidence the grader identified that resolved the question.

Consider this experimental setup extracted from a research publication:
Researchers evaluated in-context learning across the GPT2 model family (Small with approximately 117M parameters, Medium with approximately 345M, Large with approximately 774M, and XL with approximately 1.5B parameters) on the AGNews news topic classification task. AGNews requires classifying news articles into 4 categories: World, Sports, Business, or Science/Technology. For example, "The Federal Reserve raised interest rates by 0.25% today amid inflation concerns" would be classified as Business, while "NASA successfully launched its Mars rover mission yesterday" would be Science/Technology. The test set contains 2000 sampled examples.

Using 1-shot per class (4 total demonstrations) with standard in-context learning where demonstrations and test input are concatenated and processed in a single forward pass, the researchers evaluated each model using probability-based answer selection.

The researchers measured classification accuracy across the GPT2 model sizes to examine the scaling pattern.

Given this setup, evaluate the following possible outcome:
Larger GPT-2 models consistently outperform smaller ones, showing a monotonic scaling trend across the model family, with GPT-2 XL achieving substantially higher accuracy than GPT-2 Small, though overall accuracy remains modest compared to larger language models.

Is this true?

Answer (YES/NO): YES